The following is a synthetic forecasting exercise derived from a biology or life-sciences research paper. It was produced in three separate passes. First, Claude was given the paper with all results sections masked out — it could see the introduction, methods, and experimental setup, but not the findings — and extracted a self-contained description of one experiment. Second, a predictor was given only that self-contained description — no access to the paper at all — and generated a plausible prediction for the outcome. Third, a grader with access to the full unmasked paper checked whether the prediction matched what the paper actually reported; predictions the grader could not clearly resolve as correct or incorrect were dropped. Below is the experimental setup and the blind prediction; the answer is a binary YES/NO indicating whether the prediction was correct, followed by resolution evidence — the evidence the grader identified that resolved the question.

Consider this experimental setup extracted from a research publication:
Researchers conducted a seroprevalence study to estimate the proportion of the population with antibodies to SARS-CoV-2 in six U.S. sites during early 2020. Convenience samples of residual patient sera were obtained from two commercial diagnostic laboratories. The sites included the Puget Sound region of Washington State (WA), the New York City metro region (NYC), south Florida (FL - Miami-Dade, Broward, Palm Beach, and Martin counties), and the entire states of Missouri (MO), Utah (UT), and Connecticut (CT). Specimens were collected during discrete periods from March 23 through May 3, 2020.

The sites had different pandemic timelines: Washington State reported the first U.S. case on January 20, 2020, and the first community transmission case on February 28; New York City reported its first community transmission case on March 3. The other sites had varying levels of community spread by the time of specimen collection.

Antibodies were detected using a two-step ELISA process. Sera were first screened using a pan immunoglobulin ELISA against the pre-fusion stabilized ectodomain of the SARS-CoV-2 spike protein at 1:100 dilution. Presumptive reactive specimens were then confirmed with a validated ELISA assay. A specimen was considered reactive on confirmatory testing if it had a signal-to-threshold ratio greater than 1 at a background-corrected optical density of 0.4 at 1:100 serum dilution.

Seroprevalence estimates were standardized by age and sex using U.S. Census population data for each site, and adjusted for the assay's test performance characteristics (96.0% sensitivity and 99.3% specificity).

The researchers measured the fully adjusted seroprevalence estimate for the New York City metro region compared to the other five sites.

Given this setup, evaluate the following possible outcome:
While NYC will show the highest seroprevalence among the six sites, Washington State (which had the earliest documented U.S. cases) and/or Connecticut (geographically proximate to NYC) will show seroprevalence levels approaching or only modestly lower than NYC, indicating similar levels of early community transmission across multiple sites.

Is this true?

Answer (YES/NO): NO